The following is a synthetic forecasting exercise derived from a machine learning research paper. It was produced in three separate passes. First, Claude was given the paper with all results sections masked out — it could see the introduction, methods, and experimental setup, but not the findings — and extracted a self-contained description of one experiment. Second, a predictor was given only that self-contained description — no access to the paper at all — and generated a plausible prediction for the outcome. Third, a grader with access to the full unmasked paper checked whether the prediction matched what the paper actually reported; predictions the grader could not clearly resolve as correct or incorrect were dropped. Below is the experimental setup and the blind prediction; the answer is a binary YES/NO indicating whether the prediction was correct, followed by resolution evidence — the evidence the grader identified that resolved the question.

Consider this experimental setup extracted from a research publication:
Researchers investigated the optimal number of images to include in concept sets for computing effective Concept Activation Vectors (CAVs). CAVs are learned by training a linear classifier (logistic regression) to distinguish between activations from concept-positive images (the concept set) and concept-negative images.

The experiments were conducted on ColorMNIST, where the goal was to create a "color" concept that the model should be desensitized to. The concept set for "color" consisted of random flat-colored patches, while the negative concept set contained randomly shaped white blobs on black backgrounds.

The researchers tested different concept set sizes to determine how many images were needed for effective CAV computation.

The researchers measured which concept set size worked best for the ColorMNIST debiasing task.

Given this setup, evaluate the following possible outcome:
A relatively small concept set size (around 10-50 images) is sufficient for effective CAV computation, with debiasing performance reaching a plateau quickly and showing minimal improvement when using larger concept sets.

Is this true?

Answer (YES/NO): NO